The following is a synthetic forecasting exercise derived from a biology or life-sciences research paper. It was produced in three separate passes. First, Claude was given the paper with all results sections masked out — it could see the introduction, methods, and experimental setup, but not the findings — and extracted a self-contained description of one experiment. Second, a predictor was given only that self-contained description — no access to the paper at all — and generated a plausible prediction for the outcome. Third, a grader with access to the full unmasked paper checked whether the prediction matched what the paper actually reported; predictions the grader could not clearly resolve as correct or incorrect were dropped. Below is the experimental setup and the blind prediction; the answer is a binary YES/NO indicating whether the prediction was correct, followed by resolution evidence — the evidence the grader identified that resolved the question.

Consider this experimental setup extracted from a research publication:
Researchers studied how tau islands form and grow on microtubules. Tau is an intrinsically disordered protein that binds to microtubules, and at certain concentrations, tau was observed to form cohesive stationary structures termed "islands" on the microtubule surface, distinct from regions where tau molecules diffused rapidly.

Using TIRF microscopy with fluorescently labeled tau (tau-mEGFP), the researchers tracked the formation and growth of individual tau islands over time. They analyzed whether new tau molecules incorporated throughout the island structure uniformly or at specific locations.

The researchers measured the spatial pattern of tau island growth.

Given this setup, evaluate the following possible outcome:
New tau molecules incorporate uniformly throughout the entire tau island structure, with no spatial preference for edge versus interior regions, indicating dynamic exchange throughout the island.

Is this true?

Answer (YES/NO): NO